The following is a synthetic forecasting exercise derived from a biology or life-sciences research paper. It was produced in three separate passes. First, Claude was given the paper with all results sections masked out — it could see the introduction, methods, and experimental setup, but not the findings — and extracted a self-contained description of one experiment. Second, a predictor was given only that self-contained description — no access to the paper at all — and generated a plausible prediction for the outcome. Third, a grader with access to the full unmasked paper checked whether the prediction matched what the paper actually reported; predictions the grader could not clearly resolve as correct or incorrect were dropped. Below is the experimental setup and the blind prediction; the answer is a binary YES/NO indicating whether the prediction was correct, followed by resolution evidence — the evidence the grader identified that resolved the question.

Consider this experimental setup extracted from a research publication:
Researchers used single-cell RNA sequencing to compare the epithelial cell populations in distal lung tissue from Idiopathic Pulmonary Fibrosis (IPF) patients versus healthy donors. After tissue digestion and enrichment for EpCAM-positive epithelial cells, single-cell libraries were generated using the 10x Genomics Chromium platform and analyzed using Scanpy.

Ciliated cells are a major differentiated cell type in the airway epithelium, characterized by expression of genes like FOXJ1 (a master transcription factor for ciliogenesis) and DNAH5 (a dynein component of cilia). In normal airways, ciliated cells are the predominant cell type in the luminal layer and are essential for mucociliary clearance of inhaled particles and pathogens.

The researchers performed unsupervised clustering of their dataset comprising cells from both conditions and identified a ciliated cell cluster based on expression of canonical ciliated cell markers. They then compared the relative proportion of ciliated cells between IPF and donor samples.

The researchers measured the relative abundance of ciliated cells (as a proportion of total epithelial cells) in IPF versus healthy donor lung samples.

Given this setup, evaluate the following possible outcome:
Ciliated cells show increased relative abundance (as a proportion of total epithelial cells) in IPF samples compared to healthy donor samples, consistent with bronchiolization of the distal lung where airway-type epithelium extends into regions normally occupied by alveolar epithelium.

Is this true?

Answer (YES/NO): YES